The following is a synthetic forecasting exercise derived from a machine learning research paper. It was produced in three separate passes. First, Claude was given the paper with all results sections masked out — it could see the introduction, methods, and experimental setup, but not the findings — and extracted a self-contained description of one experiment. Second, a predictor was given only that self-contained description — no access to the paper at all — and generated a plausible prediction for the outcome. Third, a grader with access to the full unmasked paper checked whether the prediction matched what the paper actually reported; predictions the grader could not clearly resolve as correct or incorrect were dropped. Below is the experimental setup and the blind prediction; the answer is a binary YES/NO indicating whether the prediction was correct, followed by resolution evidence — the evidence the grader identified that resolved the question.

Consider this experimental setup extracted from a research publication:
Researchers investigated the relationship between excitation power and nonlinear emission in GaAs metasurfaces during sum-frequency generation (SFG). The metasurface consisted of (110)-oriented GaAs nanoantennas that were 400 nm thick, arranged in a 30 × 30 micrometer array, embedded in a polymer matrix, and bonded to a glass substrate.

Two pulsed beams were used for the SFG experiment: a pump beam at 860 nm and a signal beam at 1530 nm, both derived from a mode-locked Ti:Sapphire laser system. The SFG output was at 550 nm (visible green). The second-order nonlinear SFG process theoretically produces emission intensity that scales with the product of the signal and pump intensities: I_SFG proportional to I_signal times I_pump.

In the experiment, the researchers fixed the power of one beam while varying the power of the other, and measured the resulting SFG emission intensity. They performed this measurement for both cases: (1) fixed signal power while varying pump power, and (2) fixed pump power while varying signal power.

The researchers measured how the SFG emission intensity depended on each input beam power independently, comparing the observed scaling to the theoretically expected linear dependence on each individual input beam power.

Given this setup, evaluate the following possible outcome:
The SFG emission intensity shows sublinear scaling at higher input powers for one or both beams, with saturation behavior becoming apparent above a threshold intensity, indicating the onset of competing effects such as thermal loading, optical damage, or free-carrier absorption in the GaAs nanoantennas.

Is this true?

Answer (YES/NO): NO